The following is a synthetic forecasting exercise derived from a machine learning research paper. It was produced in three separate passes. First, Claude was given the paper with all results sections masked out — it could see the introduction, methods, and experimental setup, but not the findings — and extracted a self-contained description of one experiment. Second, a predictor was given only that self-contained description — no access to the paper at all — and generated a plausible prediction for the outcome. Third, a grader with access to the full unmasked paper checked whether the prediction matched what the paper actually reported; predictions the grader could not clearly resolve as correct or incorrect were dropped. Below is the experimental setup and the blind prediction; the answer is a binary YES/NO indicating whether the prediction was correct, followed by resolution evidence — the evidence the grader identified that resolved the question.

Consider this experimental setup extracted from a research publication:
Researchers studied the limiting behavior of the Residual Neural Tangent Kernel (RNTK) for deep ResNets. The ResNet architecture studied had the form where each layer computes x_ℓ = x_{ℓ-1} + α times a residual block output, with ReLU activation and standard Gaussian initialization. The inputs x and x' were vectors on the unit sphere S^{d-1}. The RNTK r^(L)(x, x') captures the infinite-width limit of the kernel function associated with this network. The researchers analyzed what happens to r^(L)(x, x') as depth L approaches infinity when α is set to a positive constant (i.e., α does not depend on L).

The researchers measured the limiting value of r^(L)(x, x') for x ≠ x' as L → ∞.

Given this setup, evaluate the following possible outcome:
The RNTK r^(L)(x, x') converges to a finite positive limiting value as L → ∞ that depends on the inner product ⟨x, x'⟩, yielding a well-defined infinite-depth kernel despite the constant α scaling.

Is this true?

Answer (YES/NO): NO